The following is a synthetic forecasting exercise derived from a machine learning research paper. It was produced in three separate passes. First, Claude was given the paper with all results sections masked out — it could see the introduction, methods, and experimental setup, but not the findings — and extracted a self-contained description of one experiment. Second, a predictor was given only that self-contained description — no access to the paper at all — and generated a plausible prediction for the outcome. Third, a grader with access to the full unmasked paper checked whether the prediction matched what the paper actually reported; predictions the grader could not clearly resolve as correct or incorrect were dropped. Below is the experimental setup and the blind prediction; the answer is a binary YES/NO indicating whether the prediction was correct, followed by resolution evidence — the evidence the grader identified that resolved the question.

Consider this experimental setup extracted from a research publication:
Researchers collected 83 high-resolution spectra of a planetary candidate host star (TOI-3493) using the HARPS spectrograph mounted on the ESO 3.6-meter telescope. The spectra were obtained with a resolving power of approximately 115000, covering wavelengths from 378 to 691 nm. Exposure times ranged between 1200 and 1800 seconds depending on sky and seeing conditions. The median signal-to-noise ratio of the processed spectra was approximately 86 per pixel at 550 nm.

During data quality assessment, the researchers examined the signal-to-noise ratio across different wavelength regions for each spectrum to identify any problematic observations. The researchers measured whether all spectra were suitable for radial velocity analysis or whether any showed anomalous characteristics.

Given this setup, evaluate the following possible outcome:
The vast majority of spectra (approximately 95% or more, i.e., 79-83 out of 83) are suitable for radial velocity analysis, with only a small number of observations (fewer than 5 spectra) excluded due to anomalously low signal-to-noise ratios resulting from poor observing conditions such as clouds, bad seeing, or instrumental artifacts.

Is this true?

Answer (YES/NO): YES